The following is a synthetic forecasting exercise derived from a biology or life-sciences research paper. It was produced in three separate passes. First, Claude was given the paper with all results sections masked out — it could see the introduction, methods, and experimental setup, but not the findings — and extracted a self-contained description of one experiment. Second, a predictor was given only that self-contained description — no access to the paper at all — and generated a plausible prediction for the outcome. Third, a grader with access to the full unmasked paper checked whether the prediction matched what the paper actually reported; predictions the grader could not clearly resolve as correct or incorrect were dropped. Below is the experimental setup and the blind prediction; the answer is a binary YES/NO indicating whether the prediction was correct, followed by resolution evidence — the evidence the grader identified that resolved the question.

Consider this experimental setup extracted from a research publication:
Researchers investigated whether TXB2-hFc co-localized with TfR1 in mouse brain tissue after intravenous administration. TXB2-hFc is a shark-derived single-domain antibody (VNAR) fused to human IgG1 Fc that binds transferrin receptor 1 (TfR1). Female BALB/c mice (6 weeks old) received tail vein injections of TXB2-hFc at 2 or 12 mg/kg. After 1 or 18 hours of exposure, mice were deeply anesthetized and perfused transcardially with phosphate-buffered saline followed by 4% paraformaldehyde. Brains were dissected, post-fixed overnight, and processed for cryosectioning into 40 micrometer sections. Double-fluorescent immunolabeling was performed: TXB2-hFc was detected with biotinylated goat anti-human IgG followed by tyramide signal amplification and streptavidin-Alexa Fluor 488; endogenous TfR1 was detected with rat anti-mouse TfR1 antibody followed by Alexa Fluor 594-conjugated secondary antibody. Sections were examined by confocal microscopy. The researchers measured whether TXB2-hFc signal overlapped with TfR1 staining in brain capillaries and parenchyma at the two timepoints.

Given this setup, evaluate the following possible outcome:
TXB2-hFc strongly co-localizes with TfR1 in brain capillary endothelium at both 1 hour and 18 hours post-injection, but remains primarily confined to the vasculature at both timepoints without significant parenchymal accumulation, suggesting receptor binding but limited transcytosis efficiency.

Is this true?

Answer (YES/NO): NO